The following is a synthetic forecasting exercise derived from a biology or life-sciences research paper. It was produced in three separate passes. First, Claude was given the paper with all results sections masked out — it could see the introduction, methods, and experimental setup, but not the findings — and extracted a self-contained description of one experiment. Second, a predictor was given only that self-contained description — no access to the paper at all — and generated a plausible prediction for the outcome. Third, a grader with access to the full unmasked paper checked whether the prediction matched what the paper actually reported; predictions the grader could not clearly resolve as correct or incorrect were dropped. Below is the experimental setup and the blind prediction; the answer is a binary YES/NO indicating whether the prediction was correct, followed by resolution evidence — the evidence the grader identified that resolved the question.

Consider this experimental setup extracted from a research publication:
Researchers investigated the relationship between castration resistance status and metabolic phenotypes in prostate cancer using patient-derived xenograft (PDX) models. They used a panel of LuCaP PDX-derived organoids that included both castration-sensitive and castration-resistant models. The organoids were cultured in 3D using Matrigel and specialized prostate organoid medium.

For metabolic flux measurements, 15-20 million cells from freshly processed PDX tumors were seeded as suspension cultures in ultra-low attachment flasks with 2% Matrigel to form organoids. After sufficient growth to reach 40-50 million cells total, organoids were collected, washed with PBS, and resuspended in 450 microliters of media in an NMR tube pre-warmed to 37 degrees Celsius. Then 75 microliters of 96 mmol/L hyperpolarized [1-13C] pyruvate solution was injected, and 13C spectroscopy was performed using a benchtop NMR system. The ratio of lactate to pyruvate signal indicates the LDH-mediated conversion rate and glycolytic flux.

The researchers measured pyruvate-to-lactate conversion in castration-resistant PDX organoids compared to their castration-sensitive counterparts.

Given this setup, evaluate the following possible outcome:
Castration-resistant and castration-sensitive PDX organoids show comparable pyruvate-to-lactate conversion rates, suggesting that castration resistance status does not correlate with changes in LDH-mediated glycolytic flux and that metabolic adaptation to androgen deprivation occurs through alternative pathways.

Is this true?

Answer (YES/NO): NO